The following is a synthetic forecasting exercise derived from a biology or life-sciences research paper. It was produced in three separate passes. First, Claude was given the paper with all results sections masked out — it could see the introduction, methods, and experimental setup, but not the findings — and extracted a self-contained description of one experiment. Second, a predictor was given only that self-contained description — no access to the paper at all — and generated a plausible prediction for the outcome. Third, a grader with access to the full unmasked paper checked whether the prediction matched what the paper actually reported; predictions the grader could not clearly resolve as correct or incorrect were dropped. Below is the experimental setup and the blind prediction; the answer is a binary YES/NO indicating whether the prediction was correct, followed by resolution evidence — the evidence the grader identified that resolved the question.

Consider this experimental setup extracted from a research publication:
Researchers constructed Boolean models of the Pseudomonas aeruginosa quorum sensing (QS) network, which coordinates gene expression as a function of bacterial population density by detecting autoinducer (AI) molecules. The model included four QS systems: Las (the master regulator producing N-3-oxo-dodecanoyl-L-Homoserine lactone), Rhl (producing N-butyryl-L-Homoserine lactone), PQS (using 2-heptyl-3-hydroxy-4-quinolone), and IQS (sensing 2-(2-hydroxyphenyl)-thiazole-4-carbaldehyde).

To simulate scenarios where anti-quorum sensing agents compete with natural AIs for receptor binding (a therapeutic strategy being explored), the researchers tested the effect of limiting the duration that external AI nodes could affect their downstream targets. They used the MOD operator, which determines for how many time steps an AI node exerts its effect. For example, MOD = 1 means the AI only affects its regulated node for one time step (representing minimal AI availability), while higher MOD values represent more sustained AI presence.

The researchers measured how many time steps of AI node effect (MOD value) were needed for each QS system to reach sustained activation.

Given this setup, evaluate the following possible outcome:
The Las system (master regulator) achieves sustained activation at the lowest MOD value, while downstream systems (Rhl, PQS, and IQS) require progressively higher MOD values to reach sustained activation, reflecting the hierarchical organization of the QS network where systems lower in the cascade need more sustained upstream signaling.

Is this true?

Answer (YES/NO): NO